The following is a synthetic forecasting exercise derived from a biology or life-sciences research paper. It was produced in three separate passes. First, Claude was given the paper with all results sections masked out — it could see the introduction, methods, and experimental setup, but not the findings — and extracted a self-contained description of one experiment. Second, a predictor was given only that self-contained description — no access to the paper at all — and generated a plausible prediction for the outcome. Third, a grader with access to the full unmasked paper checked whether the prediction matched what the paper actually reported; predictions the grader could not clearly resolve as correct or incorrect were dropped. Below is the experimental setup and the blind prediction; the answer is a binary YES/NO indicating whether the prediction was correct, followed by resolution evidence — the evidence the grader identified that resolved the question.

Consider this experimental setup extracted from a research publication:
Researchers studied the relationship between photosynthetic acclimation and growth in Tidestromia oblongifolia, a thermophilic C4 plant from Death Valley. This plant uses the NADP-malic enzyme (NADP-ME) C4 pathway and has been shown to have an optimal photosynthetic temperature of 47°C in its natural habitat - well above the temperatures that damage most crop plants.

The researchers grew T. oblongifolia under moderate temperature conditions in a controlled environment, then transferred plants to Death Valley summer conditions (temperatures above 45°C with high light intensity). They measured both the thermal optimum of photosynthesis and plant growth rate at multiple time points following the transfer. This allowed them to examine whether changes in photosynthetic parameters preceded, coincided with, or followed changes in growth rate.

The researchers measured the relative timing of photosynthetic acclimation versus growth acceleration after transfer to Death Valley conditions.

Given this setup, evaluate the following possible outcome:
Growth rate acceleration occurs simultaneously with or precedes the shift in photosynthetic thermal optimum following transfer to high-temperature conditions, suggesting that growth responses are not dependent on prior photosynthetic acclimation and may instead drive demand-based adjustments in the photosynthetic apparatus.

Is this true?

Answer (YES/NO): NO